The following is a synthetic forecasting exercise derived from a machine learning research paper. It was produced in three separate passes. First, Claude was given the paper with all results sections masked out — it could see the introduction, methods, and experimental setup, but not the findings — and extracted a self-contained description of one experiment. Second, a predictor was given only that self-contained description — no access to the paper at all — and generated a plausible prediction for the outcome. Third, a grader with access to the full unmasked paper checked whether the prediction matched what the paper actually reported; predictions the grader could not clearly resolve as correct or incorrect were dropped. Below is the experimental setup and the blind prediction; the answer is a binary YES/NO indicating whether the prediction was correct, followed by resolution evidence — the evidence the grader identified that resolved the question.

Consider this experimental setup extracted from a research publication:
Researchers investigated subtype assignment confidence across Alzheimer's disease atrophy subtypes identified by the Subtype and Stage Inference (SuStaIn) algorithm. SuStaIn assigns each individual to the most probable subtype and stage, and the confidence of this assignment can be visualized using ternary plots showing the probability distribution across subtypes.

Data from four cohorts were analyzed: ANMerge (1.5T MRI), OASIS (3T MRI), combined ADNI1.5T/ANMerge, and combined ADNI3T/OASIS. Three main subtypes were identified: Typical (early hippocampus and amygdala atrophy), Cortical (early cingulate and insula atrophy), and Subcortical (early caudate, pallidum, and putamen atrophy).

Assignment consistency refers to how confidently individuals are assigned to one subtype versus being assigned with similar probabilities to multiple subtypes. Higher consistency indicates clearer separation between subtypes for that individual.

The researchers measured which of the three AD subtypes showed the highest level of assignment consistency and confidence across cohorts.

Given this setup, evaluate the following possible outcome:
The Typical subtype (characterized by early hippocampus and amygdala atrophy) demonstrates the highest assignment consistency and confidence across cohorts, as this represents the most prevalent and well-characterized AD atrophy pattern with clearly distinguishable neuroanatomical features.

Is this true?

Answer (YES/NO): YES